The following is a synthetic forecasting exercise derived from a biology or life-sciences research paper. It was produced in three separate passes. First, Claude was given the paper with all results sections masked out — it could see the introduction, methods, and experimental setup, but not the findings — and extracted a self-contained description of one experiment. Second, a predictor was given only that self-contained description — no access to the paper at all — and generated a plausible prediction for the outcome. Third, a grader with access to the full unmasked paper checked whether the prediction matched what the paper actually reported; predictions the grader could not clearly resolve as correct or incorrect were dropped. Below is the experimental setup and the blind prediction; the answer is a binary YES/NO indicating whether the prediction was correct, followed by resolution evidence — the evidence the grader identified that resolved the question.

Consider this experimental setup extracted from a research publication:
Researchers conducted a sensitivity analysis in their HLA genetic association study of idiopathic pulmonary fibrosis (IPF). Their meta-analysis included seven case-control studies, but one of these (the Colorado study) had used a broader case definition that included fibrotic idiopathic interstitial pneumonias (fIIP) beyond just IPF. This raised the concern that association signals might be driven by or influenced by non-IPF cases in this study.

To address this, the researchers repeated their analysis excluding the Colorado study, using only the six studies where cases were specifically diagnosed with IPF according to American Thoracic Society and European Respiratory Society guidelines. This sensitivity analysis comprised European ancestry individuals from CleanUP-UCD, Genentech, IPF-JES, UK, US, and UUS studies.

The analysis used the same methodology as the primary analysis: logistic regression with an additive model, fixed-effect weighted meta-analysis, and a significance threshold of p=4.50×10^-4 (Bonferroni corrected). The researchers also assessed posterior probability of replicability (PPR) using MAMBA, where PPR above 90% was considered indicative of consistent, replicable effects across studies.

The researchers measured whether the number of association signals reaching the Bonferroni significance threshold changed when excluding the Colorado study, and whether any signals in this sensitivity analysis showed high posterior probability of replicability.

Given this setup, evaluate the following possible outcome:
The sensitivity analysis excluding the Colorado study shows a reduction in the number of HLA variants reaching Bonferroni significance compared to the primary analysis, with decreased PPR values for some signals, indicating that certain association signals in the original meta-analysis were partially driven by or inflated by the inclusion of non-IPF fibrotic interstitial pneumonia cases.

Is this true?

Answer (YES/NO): NO